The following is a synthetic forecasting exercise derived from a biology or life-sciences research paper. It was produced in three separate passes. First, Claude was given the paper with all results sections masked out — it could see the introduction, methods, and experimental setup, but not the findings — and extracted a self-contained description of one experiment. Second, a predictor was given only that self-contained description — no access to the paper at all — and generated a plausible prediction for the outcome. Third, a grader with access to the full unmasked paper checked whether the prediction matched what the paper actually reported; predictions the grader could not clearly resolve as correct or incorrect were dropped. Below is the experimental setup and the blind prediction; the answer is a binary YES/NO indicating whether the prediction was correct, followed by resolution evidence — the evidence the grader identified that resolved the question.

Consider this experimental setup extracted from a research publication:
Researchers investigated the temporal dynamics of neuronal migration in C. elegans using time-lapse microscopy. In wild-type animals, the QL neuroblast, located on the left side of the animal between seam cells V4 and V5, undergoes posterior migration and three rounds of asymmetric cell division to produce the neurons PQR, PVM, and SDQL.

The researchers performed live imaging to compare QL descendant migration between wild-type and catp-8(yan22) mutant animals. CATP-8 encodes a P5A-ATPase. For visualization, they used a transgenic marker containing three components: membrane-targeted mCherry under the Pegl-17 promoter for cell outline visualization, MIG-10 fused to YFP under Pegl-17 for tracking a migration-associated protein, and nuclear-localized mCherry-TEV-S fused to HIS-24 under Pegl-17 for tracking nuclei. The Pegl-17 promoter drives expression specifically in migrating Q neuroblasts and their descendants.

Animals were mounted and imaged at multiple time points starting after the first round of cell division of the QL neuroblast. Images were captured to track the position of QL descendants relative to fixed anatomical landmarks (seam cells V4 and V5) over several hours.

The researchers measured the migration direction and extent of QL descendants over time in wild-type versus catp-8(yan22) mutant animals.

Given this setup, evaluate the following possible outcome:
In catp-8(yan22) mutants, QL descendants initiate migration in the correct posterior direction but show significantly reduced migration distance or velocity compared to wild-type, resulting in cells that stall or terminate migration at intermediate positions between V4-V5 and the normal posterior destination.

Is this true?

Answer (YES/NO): NO